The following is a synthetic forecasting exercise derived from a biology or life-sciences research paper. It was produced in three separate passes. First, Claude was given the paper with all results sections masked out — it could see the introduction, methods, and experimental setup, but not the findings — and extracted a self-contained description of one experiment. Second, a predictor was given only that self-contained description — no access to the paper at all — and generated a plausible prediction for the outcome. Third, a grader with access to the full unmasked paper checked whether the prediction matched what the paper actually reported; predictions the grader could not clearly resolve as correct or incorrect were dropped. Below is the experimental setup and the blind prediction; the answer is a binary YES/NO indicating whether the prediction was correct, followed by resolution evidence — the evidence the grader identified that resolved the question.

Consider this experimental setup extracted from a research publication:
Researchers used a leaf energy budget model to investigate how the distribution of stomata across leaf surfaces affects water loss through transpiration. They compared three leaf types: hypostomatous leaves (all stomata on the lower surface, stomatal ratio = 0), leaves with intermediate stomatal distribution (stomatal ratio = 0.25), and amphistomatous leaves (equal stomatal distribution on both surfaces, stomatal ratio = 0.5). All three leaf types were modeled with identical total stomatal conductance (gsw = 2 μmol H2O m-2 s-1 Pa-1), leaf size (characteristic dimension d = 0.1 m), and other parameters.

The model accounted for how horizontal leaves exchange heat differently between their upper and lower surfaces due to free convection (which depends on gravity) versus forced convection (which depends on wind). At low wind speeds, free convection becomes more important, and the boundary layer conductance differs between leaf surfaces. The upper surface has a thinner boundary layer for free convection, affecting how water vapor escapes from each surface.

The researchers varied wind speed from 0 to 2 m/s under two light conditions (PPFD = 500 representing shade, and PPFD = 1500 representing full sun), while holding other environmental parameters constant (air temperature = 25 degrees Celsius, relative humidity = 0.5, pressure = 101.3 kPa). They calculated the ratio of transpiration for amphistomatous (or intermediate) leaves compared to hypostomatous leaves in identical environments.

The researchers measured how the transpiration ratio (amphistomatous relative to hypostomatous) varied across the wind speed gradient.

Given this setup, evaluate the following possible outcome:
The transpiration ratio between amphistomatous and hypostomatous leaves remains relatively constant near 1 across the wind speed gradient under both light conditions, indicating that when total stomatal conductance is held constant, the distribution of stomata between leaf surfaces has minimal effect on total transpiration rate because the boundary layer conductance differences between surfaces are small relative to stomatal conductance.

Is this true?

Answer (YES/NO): NO